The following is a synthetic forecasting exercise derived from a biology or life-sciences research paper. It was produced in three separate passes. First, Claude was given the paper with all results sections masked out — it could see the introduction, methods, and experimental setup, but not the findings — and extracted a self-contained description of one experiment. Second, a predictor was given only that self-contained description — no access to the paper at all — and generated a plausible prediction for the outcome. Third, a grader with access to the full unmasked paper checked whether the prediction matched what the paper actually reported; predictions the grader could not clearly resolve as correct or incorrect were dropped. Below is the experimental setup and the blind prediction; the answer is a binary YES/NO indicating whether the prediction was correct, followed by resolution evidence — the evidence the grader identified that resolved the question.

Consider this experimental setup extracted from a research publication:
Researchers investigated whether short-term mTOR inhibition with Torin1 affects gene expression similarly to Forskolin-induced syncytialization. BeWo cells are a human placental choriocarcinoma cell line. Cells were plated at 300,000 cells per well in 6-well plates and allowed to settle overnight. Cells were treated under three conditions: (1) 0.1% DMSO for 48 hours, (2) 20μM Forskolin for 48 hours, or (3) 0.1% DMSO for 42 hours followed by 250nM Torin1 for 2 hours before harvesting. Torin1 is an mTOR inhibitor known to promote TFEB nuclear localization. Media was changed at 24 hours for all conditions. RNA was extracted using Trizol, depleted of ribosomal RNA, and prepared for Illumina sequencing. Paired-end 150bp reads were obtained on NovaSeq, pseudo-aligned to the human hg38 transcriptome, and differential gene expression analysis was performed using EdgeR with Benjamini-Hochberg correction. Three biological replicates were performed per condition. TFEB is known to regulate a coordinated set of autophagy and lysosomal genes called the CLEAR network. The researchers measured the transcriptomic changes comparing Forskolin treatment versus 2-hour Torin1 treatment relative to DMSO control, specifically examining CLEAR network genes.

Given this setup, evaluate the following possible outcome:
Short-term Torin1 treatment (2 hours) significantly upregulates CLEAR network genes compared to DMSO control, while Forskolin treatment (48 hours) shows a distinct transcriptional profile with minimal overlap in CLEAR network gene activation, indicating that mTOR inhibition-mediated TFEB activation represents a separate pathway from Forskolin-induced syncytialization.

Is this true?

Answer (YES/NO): NO